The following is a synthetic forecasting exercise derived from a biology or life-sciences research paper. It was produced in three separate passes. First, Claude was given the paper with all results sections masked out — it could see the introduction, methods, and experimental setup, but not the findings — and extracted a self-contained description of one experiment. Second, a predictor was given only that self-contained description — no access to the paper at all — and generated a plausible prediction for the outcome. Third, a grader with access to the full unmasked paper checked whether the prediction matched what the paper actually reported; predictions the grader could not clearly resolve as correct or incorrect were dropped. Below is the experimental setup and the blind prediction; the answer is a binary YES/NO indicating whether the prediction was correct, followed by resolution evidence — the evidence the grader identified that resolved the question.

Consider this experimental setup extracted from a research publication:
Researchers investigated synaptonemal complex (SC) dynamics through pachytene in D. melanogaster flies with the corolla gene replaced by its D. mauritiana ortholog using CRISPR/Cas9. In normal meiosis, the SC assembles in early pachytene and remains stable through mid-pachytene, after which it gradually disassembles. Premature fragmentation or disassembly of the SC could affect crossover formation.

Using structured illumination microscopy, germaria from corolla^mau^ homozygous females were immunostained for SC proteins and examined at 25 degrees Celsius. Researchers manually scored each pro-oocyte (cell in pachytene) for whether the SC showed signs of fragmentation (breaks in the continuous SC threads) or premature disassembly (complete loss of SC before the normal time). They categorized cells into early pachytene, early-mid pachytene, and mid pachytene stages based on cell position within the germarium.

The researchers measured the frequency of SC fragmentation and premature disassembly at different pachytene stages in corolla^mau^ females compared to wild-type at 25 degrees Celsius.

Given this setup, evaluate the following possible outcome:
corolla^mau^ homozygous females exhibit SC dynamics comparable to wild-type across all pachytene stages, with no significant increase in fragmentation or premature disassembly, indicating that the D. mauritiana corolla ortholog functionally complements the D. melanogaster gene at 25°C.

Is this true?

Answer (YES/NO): NO